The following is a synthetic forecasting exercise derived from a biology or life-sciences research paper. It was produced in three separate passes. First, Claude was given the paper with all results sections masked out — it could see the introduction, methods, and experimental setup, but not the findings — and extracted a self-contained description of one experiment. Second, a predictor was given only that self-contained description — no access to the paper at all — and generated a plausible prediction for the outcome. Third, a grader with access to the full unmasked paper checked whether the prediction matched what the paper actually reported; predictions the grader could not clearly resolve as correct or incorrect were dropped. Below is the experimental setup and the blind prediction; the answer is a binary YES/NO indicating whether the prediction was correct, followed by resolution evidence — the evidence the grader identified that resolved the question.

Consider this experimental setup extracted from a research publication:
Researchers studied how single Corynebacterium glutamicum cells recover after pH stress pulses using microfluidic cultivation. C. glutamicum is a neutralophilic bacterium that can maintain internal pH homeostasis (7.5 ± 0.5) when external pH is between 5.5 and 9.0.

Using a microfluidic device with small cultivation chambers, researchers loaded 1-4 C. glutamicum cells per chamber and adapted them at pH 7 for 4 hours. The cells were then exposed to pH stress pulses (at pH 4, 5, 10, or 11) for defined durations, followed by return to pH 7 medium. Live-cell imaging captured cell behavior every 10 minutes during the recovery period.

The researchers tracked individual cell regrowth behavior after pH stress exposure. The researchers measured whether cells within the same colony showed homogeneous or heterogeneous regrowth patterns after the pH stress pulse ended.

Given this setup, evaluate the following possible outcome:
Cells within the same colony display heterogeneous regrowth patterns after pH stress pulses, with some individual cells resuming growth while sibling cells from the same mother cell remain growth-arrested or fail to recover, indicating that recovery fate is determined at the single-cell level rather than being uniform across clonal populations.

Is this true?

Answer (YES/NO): YES